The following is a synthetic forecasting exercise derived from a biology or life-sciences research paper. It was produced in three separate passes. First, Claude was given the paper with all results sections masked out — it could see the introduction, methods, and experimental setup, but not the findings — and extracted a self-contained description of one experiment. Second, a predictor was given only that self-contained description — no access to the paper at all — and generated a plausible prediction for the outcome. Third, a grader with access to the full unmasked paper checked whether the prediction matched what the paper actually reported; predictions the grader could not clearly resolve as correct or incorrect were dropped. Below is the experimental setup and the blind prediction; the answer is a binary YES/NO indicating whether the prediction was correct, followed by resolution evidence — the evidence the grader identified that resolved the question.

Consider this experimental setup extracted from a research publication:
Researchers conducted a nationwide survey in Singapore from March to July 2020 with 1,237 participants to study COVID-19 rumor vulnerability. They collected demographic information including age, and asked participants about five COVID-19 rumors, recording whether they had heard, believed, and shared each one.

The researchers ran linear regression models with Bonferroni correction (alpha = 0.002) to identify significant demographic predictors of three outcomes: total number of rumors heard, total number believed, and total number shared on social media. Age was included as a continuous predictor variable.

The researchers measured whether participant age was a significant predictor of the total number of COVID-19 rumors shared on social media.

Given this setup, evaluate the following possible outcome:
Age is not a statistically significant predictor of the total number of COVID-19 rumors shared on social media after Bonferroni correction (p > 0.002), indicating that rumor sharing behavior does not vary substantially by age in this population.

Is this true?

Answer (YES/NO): YES